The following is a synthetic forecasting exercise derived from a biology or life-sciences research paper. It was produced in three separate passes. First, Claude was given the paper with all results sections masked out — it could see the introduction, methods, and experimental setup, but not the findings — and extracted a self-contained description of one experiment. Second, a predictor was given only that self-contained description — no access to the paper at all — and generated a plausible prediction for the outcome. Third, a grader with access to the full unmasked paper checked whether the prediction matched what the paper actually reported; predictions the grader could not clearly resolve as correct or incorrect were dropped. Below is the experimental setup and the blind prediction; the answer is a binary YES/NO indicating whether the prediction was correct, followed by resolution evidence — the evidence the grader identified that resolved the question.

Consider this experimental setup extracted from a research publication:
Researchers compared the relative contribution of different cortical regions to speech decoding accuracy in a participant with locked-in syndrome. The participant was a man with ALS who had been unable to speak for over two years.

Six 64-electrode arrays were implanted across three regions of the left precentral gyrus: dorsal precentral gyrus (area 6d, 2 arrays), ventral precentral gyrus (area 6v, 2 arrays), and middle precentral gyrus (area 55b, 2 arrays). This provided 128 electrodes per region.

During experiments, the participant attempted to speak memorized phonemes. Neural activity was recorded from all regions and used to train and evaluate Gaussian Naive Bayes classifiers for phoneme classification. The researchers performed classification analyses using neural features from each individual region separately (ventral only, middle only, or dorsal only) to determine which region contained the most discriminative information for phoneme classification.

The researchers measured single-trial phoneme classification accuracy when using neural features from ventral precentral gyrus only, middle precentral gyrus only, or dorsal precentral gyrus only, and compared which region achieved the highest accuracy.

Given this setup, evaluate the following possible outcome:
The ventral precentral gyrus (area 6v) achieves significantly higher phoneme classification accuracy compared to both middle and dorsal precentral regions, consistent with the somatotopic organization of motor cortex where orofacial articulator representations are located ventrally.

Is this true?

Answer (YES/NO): YES